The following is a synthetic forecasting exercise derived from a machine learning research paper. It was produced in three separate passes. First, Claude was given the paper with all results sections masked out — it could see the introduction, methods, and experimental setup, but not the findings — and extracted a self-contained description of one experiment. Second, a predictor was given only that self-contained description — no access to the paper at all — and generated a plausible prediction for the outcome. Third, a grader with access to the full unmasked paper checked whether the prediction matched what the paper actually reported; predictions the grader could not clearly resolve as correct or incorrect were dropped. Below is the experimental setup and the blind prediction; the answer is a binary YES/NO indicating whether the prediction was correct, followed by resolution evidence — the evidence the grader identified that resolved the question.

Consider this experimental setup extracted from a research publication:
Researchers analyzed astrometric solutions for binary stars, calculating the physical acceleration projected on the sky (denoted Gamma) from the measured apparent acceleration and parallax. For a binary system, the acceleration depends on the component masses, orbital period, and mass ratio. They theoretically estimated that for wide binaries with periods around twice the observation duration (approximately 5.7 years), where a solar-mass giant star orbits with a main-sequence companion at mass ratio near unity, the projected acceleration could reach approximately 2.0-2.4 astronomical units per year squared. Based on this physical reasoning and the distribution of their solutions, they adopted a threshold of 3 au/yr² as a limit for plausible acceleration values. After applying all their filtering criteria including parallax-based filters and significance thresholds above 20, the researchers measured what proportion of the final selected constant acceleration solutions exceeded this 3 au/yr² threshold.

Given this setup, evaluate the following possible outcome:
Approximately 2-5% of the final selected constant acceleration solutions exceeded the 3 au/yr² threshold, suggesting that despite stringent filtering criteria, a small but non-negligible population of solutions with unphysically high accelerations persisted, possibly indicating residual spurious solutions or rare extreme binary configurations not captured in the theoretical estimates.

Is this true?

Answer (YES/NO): NO